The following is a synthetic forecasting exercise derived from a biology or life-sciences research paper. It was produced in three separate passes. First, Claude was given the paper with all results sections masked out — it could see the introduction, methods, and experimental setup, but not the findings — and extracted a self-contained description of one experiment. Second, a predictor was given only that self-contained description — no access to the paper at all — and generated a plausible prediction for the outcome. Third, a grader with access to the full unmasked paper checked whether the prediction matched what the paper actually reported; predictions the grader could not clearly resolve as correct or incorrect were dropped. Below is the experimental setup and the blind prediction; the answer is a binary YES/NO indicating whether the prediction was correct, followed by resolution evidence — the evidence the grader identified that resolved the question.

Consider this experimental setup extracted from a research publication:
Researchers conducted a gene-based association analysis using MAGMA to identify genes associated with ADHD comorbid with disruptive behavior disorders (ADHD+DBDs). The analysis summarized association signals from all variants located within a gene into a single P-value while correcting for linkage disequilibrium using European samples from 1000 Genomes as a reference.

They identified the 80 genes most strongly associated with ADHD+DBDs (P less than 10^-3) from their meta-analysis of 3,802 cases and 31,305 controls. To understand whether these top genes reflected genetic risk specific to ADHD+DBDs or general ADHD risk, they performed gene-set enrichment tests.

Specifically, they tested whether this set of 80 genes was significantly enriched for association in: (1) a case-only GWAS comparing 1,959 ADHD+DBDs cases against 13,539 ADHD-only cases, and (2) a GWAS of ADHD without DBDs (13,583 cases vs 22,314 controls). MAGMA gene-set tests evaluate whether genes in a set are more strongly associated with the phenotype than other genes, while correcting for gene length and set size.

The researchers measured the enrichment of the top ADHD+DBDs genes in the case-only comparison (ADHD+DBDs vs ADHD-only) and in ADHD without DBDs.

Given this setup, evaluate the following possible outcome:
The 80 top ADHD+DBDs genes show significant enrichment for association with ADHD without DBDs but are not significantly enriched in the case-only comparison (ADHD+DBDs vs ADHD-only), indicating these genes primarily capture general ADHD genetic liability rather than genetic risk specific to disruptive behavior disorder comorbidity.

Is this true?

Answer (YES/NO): NO